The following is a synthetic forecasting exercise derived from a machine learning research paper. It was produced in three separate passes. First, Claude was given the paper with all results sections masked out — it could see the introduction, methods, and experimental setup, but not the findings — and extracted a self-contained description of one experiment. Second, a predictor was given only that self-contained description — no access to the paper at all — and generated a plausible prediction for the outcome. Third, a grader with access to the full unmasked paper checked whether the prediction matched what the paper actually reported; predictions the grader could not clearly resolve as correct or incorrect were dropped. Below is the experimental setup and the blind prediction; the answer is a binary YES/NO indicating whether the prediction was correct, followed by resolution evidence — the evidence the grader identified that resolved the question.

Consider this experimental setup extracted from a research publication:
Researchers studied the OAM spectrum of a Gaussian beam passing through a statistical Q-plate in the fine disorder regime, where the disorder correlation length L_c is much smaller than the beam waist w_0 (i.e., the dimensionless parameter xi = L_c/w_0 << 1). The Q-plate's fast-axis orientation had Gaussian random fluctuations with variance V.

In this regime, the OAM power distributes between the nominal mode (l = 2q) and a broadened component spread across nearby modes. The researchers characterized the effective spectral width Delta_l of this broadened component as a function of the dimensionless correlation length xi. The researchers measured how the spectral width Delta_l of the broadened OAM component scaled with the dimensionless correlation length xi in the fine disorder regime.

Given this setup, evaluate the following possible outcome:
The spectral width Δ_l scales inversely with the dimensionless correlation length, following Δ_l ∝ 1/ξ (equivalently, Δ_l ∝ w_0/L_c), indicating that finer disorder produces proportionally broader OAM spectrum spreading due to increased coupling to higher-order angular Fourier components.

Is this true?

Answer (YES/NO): YES